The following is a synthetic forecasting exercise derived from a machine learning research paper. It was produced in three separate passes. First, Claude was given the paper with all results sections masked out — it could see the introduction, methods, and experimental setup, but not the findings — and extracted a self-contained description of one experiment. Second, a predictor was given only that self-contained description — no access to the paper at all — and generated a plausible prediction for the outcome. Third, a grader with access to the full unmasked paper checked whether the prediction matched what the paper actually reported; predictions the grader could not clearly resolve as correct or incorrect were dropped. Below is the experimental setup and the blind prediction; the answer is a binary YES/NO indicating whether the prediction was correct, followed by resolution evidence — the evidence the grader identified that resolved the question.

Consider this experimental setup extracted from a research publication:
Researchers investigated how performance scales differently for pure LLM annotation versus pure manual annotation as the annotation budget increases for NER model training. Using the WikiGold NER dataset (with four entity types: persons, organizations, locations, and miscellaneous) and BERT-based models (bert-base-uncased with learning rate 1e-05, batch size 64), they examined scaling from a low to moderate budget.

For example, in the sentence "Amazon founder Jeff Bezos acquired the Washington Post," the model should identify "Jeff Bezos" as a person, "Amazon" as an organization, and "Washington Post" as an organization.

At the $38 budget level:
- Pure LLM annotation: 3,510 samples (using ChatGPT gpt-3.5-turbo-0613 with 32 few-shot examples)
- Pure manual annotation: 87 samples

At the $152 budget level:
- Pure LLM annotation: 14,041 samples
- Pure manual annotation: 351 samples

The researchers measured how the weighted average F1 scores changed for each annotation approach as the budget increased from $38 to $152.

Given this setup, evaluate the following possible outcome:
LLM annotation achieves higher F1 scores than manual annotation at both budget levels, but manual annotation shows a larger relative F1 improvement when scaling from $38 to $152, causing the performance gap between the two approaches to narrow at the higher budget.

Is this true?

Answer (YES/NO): YES